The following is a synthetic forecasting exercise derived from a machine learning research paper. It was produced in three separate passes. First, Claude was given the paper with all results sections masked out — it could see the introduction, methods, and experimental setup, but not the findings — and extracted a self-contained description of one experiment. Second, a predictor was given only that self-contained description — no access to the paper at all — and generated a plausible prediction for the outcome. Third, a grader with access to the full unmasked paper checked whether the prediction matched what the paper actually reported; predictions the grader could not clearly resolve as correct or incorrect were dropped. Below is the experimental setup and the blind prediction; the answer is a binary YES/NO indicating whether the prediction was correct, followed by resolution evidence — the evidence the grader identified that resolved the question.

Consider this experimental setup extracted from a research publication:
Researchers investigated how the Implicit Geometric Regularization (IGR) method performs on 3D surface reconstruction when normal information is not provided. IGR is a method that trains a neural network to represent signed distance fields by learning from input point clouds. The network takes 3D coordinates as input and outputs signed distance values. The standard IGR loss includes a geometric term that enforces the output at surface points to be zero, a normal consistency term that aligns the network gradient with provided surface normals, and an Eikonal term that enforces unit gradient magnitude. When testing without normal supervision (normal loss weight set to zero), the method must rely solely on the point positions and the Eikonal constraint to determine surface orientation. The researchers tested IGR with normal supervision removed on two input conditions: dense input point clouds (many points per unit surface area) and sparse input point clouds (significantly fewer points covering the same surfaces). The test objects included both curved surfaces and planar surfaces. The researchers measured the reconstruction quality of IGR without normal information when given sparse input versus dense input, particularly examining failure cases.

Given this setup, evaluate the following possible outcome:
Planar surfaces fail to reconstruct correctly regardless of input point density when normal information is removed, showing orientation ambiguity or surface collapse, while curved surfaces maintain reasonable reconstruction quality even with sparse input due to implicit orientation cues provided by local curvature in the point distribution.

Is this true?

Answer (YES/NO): NO